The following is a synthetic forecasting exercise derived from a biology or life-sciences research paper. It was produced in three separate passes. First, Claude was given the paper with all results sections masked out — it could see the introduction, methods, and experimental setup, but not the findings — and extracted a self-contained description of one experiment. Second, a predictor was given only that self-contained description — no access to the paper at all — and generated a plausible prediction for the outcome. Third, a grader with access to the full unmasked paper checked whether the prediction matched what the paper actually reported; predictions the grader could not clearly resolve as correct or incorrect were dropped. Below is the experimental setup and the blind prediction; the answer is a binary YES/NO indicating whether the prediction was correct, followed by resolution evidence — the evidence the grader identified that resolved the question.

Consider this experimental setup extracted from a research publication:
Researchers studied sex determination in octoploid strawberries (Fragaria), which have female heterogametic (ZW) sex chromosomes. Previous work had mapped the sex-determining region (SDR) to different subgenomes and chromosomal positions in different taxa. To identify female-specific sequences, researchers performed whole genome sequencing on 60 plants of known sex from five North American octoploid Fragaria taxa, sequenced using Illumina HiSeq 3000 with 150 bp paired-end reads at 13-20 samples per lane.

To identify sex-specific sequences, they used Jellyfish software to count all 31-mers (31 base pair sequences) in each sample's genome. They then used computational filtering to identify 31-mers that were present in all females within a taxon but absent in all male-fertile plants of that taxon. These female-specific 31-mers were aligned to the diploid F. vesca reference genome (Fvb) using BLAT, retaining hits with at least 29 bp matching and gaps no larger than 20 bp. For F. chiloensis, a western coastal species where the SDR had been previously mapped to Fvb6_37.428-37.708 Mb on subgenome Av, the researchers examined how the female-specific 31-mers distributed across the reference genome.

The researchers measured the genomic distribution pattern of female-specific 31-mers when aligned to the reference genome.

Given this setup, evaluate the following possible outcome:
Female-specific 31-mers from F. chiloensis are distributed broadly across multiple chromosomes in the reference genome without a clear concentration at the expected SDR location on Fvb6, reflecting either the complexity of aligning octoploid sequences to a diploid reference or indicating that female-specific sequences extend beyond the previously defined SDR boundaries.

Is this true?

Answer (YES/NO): NO